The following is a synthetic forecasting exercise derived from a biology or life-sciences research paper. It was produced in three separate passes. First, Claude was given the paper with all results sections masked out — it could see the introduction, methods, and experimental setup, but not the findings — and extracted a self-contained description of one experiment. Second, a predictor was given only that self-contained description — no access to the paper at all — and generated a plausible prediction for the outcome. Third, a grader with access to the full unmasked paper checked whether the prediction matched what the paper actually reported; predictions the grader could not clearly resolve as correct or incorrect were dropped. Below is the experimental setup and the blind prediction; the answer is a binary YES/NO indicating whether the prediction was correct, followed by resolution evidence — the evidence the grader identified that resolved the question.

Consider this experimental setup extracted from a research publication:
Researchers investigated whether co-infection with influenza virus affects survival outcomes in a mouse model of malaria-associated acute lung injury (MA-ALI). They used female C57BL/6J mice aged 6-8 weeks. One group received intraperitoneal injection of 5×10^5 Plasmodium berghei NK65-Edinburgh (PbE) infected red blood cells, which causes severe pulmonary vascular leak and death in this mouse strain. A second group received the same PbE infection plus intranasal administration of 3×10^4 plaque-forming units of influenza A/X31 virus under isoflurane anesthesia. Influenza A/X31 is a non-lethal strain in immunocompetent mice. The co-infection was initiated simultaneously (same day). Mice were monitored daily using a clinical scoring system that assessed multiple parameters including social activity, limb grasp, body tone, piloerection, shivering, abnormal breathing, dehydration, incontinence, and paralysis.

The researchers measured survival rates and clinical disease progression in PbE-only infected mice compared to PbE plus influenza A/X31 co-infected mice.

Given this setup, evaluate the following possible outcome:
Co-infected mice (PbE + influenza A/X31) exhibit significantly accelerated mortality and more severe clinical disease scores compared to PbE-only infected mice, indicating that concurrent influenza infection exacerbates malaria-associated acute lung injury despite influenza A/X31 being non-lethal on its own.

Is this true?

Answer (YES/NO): NO